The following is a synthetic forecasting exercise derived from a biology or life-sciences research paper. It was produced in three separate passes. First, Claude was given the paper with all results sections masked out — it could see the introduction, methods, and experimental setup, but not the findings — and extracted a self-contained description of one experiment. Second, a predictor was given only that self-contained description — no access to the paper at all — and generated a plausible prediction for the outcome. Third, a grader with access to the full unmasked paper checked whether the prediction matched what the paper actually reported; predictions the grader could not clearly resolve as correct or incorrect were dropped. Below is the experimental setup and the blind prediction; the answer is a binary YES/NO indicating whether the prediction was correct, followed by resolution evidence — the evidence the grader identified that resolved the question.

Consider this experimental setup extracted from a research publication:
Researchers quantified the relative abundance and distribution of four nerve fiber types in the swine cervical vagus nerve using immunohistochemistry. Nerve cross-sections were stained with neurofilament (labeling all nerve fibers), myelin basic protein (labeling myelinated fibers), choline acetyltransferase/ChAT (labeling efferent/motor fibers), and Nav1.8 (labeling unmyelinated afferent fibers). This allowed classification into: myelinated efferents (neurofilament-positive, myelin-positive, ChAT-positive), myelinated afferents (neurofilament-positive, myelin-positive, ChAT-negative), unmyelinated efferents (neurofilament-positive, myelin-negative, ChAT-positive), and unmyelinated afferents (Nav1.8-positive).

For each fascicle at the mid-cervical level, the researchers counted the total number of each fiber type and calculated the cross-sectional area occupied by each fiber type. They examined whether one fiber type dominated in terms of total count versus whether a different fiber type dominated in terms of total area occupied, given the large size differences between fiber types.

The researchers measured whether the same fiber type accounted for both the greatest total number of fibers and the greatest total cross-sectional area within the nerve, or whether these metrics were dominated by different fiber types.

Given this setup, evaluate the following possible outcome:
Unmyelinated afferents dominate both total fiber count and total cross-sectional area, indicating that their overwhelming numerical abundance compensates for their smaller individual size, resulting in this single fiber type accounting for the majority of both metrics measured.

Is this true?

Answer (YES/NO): NO